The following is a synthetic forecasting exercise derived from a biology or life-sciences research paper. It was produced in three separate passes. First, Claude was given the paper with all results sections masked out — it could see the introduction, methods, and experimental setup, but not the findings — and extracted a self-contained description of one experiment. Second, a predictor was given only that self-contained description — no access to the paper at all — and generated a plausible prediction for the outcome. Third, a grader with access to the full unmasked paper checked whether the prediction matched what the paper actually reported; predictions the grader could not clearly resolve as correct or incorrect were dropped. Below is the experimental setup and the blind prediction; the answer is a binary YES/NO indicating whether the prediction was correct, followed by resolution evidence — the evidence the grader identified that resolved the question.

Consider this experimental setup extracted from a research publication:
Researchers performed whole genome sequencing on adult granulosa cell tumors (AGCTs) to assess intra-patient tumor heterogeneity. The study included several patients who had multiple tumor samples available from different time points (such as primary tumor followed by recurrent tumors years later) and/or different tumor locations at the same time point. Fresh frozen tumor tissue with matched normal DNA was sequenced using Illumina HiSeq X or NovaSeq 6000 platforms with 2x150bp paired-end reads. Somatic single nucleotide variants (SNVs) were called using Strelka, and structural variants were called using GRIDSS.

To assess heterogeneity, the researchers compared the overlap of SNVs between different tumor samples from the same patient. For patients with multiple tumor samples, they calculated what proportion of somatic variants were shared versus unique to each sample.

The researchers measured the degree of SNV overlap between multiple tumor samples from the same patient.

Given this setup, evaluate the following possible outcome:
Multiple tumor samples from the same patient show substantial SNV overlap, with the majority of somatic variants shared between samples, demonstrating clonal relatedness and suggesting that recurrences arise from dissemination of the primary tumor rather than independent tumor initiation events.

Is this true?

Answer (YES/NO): NO